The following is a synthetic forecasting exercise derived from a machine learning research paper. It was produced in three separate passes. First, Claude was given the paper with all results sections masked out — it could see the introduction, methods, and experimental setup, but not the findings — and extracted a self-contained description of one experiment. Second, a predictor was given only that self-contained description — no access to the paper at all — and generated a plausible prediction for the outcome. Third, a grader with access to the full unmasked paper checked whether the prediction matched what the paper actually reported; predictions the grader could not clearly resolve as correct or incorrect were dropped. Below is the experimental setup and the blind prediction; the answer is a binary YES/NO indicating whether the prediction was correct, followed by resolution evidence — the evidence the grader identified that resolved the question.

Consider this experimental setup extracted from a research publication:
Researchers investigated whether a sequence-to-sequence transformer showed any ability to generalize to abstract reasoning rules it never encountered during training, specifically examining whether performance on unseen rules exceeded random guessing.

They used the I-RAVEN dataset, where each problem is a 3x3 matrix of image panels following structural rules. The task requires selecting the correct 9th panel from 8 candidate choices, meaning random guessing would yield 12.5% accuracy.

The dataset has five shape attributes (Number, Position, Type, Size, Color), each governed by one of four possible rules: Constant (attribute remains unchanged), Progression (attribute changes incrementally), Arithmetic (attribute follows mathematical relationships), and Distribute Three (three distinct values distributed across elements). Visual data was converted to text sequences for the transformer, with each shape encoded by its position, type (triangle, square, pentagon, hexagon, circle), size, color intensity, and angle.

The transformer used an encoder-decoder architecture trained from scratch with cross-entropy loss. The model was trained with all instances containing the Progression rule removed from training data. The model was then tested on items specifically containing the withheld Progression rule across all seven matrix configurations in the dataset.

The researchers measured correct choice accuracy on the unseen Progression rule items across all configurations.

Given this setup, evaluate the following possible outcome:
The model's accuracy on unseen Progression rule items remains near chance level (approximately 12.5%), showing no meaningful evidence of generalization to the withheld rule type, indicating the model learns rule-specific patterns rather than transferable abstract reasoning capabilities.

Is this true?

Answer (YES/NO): NO